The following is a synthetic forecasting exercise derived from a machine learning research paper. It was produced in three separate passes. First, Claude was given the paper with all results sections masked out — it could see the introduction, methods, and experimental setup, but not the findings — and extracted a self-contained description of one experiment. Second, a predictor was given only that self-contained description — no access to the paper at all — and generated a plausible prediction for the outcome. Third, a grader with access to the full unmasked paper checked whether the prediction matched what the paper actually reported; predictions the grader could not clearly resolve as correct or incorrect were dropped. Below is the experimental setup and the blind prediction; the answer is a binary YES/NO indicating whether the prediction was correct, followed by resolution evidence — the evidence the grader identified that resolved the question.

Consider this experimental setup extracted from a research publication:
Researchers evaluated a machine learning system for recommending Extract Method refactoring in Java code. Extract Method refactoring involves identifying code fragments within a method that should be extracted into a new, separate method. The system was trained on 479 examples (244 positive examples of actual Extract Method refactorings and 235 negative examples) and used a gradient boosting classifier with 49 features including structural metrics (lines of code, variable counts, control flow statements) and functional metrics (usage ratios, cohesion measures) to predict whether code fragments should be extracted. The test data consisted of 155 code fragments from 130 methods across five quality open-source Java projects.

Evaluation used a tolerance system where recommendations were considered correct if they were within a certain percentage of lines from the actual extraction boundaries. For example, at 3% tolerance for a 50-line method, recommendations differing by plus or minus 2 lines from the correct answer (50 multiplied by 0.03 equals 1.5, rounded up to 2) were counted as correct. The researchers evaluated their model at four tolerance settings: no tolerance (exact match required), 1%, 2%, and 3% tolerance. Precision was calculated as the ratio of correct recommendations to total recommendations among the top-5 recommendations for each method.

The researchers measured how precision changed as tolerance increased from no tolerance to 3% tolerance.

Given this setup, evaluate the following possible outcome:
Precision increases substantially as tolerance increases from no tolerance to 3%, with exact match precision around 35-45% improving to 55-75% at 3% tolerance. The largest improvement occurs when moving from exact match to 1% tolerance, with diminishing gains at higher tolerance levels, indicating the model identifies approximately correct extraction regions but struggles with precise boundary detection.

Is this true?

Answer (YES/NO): NO